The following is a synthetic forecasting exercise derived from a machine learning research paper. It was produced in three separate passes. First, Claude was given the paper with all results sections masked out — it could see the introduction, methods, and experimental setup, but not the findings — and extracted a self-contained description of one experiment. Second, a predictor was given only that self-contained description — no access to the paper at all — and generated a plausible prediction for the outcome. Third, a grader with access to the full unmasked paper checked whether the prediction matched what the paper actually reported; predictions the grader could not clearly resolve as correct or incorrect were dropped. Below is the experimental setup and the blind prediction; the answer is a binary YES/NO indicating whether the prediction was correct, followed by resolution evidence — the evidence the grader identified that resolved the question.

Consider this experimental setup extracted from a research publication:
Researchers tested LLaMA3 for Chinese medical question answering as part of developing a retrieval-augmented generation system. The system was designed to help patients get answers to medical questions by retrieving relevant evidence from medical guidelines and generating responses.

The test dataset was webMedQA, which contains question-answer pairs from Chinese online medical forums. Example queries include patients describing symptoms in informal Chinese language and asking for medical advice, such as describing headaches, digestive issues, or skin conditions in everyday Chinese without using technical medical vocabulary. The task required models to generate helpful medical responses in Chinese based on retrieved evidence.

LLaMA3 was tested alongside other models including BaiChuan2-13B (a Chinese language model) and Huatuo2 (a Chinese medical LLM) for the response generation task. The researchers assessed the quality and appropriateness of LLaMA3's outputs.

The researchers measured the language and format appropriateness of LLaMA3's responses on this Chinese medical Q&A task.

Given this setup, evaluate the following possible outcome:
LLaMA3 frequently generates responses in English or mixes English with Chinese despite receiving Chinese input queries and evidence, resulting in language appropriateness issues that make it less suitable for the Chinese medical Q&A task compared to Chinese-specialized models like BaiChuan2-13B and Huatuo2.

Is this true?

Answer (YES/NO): YES